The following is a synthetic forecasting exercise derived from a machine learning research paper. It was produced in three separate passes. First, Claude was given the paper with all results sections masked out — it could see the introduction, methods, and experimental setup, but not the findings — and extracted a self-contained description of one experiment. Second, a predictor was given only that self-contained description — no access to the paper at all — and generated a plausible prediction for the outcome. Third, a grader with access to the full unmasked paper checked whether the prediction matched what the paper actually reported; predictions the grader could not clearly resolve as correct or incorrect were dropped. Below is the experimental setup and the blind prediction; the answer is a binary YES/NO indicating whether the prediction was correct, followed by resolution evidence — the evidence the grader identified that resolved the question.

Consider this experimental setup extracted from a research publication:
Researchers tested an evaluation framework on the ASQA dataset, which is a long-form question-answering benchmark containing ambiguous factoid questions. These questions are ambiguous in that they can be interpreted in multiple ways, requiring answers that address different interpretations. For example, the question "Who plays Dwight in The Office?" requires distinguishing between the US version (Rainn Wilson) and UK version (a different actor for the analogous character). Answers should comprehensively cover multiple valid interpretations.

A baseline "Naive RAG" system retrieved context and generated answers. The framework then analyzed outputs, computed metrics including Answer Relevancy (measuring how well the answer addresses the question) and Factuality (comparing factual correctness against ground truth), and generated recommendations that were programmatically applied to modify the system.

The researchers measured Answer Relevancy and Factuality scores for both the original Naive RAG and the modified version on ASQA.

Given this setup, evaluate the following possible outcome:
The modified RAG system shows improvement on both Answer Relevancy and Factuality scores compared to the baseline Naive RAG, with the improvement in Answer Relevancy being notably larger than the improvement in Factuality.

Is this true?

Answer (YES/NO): NO